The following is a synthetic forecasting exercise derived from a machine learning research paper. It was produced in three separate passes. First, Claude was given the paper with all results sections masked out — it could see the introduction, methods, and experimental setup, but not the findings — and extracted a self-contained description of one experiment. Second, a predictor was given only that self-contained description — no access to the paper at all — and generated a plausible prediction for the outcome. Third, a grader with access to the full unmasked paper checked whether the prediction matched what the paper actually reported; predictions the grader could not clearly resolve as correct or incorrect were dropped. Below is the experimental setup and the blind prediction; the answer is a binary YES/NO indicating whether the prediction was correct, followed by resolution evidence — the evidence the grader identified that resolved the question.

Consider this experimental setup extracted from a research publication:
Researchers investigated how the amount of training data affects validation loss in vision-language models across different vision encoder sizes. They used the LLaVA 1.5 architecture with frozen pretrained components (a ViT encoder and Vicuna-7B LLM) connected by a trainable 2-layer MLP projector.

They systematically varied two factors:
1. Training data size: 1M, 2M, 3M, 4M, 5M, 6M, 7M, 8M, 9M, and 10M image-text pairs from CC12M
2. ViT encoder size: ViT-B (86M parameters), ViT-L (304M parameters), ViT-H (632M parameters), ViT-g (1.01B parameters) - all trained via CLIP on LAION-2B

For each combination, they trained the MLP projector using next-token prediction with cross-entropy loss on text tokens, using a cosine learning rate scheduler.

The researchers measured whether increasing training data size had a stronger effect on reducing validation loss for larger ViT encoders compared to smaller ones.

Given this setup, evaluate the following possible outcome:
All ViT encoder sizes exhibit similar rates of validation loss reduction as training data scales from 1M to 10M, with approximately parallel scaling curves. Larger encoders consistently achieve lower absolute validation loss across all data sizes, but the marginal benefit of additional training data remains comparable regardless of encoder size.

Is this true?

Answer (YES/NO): NO